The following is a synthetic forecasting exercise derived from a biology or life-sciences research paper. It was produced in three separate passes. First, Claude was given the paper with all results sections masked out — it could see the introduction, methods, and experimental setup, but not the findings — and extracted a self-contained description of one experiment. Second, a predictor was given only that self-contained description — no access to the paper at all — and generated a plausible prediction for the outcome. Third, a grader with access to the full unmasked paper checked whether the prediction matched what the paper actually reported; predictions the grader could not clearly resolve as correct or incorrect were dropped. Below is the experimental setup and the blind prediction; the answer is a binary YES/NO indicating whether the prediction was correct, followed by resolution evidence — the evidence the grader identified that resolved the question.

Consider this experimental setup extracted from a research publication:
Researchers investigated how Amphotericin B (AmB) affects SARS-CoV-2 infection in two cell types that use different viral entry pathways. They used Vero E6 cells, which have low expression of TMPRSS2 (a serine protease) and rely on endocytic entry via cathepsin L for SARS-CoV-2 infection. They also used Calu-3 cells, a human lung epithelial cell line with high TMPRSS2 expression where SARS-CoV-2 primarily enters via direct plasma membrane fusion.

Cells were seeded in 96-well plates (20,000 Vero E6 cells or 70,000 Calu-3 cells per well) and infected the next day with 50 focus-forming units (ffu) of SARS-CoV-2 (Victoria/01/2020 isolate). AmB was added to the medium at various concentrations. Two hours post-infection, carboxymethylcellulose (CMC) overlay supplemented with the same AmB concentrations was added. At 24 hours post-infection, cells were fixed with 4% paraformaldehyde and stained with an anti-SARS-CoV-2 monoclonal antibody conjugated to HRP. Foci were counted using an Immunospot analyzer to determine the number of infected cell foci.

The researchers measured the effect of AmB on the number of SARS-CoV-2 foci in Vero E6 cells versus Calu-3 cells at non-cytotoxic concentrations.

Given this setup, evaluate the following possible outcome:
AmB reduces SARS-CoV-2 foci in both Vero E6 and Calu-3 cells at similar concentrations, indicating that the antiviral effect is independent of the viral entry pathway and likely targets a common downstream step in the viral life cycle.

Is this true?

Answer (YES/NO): NO